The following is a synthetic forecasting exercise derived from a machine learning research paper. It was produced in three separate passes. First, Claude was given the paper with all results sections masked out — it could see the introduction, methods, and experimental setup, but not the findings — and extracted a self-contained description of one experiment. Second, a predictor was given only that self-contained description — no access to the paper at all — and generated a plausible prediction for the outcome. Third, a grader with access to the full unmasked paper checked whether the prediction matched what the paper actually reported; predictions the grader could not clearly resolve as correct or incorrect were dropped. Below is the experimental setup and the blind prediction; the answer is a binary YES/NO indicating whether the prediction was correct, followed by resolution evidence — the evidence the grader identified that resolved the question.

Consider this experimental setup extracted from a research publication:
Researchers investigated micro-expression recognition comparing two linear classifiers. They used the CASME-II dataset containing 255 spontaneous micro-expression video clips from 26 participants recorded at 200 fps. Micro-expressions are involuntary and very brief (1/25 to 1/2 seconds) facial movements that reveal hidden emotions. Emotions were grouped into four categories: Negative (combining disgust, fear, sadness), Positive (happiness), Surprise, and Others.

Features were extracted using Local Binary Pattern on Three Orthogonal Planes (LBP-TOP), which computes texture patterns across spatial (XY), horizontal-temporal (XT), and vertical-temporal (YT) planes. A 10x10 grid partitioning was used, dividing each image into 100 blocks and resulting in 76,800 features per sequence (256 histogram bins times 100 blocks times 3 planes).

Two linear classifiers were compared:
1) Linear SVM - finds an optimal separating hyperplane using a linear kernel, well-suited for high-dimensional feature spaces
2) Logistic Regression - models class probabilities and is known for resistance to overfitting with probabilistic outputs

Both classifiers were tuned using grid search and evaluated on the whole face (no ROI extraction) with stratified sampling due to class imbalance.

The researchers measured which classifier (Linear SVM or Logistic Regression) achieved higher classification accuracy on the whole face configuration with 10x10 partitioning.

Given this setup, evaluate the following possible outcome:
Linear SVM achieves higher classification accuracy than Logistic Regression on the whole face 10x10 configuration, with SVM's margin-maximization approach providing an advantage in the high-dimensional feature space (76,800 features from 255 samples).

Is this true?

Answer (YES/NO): NO